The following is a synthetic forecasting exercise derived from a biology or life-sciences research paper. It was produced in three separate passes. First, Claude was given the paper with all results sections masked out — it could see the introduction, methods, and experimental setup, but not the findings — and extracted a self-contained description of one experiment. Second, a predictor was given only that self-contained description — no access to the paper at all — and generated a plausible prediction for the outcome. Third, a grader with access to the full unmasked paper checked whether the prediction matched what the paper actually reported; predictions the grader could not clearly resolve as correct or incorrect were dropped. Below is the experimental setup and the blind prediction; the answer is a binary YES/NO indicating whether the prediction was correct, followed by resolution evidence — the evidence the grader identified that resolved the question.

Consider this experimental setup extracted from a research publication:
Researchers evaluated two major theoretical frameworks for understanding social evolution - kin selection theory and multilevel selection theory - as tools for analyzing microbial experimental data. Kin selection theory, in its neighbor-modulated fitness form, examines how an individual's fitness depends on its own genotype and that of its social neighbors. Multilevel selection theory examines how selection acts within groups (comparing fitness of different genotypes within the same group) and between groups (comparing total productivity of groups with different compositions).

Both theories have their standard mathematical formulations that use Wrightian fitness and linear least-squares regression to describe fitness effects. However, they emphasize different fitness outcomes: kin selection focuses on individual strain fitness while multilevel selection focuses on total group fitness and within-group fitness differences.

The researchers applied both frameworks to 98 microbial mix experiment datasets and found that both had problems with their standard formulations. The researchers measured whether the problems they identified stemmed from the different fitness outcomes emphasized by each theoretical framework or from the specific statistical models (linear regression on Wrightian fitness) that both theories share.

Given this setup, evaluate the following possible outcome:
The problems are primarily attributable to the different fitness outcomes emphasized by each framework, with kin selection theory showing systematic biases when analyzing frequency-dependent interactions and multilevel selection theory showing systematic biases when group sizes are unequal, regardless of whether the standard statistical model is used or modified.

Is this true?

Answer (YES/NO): NO